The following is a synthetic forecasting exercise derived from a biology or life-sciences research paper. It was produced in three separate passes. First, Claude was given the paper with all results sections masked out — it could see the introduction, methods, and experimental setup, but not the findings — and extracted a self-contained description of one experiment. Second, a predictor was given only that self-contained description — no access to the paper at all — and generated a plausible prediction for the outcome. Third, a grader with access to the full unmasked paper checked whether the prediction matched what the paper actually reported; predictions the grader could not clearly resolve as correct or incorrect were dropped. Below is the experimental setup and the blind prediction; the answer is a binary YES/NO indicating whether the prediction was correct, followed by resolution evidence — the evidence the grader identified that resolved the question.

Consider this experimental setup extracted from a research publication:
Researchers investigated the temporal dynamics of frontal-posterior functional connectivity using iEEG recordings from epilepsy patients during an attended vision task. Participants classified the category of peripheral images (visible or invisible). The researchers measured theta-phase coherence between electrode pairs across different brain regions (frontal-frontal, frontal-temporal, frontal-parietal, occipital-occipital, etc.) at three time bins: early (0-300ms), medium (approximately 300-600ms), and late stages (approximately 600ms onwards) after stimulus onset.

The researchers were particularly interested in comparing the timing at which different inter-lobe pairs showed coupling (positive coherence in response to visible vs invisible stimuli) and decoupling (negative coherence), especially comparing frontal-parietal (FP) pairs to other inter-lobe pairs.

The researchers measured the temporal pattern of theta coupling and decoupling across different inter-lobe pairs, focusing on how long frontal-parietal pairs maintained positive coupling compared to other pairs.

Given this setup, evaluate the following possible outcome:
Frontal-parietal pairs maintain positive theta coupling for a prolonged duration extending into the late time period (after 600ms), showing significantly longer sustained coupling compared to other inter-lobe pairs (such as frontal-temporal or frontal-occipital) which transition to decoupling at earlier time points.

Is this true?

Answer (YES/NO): YES